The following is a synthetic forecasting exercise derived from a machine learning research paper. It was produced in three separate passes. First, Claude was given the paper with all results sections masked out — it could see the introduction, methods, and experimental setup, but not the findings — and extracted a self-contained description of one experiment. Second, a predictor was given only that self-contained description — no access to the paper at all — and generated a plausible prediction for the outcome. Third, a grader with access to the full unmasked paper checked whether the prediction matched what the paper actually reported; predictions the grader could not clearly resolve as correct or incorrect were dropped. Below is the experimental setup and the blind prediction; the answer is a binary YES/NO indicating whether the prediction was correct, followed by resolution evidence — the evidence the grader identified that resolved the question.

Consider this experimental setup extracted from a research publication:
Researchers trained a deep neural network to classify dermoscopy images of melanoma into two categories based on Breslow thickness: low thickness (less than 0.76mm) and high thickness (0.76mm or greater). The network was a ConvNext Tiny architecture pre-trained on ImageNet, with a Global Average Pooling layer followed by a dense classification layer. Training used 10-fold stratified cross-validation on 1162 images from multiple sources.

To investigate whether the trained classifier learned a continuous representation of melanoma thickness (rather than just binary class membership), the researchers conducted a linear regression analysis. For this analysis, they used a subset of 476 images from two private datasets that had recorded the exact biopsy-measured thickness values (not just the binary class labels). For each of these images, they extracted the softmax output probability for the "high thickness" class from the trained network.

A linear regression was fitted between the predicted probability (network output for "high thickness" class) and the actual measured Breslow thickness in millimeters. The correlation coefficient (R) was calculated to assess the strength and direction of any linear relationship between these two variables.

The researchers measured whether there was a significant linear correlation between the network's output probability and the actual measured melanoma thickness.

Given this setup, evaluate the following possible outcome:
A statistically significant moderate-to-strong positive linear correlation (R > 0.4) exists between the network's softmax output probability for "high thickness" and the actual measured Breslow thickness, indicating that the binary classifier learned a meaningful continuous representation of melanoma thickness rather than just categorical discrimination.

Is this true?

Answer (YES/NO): YES